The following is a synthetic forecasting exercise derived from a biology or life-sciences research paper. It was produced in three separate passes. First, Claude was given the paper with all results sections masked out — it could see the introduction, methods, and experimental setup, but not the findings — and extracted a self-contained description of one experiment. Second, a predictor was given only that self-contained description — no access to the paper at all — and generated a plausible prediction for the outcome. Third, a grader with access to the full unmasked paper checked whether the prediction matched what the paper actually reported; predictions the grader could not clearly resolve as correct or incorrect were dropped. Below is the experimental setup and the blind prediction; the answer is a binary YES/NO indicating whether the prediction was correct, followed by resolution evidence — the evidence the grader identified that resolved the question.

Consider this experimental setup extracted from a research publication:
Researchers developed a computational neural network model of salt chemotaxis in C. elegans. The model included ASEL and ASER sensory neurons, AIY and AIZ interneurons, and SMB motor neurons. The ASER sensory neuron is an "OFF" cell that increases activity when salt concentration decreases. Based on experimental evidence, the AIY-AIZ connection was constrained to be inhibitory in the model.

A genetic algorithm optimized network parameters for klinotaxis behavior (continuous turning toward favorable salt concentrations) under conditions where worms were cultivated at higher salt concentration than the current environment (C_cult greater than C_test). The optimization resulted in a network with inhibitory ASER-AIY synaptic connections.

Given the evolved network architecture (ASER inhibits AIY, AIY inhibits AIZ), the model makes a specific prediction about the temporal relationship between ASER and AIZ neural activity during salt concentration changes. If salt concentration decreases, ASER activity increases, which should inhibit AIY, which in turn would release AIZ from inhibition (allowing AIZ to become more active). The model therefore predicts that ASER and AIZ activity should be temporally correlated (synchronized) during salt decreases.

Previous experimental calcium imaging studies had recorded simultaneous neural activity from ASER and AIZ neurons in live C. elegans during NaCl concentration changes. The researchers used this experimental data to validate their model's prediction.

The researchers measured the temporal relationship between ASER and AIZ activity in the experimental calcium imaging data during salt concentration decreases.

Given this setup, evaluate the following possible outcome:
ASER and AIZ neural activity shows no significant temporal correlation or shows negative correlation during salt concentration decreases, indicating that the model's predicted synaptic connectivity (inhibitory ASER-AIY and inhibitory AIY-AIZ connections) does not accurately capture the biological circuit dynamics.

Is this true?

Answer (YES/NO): NO